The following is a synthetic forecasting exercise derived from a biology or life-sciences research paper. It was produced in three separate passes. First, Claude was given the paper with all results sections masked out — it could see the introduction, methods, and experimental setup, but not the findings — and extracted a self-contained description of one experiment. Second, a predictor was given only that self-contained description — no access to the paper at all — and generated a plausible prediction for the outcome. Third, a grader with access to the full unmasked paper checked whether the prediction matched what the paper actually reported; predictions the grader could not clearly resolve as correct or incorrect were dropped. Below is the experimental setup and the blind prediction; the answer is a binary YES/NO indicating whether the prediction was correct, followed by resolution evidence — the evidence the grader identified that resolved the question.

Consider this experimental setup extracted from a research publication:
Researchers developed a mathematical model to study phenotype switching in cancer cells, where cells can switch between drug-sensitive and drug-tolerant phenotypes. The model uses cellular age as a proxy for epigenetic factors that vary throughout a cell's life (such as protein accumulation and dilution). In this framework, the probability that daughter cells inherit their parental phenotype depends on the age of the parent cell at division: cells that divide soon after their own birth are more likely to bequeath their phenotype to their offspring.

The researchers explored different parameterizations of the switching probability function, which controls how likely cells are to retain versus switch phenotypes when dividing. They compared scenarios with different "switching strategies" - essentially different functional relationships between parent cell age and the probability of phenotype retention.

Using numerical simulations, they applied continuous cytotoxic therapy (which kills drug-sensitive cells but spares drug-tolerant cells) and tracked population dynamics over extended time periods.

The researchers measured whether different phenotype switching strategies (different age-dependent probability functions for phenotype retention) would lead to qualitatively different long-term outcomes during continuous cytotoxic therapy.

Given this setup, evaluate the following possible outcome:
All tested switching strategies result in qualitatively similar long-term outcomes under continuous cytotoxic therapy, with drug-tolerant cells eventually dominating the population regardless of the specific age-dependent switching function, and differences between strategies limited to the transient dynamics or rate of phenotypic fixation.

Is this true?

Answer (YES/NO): NO